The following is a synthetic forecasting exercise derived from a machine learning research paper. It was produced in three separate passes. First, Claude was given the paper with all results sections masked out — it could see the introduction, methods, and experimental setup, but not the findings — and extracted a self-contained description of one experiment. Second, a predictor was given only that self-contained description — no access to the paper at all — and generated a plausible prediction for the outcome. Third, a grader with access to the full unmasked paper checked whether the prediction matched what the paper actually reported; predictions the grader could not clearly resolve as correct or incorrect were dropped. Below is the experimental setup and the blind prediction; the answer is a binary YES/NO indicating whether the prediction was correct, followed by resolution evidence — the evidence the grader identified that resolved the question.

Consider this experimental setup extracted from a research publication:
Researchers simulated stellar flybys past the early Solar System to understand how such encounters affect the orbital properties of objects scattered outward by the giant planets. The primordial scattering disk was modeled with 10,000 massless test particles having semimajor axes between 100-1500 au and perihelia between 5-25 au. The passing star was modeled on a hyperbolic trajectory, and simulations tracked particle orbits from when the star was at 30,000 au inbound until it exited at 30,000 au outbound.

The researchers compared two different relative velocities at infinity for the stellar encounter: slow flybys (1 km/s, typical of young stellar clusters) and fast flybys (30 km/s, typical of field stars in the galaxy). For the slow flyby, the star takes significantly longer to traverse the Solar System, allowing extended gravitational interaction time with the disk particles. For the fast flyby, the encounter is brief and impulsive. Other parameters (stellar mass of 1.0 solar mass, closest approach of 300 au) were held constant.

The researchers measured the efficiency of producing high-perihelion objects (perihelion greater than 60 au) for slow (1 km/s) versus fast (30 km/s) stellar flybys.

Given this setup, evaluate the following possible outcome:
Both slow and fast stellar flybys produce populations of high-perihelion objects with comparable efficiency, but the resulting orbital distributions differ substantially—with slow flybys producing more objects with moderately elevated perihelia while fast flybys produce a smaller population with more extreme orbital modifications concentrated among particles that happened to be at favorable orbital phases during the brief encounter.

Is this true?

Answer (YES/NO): NO